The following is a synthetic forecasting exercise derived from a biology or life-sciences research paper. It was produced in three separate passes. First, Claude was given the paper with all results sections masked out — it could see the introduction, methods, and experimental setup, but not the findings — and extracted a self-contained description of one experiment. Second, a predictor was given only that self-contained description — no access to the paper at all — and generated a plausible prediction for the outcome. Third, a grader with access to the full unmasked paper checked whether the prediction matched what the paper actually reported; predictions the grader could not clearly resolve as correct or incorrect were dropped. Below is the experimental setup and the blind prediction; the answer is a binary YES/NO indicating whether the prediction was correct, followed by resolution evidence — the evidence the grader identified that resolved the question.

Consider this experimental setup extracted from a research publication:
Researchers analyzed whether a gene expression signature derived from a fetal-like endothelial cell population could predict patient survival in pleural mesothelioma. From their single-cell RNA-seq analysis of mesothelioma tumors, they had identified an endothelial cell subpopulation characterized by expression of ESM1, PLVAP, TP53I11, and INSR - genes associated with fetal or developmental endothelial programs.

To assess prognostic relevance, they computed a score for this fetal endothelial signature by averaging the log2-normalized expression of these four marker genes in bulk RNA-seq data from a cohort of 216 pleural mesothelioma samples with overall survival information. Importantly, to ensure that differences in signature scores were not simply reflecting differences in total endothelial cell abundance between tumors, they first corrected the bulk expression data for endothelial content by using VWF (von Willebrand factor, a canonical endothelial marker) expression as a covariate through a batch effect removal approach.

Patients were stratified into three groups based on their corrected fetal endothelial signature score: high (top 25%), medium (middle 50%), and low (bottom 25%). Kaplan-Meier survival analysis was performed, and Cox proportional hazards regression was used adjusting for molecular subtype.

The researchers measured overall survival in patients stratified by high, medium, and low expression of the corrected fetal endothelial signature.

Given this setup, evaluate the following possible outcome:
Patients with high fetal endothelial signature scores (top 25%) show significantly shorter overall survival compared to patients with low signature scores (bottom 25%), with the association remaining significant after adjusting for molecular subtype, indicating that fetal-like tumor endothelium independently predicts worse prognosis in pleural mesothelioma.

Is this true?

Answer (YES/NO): YES